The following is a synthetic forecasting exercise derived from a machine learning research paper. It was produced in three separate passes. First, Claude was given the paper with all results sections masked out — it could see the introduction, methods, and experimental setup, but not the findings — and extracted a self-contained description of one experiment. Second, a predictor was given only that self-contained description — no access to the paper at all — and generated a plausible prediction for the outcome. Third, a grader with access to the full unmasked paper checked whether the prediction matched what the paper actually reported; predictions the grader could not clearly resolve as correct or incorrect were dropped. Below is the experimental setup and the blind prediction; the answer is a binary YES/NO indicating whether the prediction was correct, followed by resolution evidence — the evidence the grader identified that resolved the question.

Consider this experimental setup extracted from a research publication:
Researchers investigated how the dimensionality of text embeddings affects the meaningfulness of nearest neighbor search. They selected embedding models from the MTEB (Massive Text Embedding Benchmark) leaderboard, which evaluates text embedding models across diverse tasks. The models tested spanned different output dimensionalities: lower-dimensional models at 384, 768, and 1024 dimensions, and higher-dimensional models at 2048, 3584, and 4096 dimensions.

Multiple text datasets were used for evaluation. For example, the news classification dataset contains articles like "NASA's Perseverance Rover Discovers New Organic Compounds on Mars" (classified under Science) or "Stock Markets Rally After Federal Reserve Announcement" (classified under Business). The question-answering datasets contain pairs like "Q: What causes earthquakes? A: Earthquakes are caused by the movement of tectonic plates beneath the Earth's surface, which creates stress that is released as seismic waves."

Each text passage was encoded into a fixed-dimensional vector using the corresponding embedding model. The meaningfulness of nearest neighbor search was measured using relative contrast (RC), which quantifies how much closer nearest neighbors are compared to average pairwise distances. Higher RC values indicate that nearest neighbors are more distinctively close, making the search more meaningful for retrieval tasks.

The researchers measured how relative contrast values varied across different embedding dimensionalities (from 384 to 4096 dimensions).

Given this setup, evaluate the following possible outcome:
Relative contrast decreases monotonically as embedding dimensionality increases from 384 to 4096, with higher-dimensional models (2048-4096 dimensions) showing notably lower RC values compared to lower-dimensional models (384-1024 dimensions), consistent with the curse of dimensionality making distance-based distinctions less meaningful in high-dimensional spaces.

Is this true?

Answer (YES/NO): NO